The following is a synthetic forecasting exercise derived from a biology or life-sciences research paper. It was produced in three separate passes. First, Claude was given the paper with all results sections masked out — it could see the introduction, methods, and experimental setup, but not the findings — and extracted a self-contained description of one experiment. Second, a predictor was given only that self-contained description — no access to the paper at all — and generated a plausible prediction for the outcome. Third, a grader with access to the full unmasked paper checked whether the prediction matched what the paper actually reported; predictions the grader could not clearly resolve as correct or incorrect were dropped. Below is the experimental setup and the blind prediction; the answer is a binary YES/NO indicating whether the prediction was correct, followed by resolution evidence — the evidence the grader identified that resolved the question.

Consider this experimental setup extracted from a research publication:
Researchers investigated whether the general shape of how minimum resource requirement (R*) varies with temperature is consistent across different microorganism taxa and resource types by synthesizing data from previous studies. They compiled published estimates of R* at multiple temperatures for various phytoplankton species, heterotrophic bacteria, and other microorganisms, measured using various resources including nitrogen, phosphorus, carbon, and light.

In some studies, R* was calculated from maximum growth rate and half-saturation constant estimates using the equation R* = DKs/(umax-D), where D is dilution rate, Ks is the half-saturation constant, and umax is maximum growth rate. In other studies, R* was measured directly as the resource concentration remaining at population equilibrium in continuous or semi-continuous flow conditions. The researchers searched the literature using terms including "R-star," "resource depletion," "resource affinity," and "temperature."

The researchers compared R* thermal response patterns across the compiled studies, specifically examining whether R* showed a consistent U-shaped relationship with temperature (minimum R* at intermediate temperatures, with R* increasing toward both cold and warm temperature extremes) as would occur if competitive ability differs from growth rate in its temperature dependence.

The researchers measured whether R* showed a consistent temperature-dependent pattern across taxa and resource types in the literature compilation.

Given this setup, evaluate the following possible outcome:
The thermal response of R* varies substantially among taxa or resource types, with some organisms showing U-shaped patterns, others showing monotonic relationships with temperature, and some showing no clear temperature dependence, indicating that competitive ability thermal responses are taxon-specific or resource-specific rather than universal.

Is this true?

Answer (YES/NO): NO